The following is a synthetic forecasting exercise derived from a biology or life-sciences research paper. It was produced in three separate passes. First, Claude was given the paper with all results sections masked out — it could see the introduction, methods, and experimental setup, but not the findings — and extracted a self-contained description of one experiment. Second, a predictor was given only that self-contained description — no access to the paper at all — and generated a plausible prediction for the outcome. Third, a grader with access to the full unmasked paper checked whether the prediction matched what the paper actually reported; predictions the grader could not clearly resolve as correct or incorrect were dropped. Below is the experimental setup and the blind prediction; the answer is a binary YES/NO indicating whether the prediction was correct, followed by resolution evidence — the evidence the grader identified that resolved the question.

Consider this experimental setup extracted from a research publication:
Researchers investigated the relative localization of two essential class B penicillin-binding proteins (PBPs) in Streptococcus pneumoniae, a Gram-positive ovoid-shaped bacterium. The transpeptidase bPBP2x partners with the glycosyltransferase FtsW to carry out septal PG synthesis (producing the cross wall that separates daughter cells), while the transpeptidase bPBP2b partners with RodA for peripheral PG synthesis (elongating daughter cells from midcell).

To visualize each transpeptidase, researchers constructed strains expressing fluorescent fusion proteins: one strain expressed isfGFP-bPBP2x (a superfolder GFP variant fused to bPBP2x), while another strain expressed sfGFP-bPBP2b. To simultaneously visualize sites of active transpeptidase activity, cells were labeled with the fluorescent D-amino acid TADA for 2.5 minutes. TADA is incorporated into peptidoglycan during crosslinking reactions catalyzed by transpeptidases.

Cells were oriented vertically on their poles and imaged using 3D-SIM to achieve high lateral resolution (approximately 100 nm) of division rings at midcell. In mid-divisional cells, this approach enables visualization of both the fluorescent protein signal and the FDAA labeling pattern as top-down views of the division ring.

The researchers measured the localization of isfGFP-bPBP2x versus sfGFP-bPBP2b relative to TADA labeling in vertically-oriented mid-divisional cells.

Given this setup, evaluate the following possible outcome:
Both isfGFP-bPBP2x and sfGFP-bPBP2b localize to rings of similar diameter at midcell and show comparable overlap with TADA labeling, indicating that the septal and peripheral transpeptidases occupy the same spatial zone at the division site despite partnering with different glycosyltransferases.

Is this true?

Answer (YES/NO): NO